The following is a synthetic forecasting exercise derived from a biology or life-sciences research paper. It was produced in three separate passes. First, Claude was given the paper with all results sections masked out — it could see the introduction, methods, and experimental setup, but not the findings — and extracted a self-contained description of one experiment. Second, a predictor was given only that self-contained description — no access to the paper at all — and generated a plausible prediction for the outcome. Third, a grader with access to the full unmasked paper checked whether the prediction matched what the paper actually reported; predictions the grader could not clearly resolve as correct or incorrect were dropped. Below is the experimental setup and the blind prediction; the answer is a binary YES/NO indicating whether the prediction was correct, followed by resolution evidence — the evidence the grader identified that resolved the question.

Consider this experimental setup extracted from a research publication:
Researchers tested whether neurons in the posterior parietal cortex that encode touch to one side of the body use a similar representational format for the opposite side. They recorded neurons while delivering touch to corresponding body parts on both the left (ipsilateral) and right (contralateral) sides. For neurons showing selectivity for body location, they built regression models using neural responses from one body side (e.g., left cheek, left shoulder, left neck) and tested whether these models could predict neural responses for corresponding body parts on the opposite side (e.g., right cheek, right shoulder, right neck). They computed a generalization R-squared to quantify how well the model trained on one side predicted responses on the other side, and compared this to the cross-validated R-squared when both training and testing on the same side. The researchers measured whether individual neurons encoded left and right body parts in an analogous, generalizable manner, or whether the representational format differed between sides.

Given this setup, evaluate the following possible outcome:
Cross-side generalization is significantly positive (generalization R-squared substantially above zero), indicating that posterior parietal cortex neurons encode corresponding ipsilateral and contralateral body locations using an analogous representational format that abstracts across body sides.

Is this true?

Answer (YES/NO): YES